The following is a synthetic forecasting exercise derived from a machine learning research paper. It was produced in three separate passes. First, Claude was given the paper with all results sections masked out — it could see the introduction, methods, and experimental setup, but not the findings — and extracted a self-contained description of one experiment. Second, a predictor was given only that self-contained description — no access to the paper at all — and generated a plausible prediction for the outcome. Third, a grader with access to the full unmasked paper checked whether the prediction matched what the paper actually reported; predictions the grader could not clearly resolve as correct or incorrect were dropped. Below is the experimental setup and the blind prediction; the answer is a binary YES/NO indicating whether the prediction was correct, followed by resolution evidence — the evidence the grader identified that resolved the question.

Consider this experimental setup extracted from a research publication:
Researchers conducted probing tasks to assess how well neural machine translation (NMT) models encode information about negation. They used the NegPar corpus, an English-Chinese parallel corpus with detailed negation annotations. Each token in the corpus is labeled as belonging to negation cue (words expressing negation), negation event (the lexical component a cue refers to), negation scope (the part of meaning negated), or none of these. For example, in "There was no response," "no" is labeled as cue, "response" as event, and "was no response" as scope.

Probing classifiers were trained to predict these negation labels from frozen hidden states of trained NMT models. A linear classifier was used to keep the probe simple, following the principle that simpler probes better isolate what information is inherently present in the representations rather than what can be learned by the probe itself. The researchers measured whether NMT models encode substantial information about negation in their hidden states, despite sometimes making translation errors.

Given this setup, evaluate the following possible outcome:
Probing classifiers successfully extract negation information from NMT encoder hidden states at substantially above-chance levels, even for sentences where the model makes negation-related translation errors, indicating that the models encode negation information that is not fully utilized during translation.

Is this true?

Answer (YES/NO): YES